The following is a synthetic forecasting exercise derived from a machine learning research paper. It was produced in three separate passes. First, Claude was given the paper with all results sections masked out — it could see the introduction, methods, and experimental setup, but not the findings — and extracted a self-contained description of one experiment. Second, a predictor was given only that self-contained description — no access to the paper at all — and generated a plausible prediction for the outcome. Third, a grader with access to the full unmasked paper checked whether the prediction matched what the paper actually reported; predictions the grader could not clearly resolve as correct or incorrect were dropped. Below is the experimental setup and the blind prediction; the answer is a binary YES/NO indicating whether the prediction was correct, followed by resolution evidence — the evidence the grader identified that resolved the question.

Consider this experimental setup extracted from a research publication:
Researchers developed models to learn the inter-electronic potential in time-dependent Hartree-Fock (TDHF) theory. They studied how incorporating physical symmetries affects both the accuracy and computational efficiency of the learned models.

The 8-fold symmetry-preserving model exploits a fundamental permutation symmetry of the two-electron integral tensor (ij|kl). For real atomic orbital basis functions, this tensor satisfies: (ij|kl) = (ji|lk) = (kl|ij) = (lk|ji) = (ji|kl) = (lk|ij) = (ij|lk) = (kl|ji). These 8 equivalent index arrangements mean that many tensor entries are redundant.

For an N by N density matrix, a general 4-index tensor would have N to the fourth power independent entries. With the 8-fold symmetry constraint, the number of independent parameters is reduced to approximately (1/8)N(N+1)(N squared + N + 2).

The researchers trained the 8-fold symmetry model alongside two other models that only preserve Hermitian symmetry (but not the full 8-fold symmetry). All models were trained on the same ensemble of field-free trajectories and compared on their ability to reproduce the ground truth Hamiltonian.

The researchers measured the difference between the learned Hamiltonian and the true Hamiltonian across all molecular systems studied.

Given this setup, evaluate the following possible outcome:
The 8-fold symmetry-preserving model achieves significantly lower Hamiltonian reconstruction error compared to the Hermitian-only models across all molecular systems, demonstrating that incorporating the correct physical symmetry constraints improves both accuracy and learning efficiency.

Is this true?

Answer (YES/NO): YES